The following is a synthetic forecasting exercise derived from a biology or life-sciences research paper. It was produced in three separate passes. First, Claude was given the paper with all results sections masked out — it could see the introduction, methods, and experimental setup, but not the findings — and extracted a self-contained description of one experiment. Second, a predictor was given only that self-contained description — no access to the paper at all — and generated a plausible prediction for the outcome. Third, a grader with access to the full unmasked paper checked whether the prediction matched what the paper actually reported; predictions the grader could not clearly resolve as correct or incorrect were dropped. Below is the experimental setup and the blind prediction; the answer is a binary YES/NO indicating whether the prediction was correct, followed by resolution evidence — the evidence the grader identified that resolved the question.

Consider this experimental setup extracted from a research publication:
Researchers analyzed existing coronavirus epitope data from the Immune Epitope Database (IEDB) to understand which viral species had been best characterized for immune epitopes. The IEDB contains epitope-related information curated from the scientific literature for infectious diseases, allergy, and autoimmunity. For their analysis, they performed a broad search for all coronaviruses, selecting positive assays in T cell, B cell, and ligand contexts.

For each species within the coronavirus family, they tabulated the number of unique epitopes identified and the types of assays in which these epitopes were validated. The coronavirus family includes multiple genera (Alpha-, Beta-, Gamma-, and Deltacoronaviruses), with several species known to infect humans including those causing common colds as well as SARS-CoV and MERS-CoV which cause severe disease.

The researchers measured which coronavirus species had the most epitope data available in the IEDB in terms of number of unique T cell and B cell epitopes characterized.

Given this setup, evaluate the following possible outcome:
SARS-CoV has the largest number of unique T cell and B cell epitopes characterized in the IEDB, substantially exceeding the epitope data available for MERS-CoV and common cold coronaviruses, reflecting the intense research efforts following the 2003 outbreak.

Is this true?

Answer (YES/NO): YES